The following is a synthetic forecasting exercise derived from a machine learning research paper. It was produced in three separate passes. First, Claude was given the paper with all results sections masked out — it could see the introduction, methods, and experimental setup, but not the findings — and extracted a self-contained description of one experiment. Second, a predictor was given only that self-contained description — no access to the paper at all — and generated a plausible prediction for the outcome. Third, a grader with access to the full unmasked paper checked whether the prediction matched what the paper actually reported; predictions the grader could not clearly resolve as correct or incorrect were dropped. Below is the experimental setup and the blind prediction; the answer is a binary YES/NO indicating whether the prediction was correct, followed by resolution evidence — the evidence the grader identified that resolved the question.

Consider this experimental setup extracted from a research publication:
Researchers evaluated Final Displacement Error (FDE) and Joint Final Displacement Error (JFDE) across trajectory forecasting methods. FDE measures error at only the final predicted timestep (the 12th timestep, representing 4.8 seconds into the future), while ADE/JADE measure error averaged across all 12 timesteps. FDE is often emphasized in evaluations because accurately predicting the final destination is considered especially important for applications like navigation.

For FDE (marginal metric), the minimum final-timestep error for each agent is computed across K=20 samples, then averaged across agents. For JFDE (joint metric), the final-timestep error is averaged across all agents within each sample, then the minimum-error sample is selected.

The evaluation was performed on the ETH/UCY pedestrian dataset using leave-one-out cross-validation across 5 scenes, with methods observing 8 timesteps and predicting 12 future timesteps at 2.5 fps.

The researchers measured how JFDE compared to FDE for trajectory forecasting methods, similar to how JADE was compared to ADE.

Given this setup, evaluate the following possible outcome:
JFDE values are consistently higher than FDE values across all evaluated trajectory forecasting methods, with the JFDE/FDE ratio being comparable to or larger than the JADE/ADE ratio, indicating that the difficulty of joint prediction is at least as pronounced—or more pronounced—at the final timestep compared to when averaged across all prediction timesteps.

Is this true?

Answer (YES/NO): YES